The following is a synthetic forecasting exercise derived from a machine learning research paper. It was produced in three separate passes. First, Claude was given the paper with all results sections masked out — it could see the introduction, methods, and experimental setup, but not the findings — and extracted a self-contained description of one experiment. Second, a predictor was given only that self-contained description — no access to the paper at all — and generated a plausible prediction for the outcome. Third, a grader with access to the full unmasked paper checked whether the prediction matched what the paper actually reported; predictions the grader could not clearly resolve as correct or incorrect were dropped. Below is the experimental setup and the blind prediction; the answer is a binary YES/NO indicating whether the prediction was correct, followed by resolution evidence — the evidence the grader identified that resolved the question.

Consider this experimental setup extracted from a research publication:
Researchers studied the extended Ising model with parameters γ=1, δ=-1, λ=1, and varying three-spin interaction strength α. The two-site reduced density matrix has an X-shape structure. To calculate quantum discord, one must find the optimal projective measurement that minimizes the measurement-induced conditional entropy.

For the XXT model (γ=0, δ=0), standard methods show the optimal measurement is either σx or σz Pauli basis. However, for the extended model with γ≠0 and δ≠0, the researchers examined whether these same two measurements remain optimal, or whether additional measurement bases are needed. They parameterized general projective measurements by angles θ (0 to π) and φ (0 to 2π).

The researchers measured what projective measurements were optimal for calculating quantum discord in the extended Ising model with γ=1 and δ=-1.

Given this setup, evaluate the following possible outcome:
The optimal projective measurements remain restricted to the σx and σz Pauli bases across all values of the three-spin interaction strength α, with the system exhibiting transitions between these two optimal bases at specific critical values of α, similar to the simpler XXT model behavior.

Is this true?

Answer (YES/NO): NO